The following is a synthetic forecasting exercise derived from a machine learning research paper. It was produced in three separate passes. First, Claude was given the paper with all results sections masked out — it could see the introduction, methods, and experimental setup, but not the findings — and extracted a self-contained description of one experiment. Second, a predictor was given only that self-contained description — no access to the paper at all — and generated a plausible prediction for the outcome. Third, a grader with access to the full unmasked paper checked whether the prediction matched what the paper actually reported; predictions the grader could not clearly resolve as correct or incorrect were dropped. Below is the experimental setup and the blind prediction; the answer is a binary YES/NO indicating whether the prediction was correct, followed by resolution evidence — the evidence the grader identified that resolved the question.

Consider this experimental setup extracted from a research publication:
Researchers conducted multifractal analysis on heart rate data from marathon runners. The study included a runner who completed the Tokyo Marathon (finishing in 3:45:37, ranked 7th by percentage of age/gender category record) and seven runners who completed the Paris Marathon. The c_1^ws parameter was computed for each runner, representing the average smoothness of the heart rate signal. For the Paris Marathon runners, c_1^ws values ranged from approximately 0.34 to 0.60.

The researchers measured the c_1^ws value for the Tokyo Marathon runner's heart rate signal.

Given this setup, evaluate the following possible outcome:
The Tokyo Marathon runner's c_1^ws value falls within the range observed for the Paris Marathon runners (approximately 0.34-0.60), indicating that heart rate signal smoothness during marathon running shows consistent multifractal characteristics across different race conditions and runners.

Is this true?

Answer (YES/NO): YES